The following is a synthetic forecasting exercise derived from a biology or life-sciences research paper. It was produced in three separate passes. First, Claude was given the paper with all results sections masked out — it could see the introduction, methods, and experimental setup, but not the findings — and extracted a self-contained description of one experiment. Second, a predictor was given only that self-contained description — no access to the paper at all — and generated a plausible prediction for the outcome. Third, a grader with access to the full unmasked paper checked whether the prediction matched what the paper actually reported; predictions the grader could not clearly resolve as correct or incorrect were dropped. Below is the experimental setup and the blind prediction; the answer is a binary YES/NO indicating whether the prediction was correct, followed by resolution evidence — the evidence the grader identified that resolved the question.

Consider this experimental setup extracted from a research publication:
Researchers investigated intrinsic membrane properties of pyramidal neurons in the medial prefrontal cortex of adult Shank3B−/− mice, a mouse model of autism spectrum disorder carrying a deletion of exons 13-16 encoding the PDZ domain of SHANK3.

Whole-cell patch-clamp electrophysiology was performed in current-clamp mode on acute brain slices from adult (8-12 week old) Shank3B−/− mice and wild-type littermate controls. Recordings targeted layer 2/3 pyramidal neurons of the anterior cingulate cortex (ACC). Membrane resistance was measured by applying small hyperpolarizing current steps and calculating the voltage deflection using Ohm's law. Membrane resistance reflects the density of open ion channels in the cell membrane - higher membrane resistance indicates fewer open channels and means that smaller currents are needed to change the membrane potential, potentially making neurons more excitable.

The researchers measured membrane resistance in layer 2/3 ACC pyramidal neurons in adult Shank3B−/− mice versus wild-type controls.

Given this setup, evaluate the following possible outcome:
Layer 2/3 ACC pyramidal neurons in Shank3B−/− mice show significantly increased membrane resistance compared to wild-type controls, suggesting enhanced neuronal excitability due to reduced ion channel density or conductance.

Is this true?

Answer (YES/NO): YES